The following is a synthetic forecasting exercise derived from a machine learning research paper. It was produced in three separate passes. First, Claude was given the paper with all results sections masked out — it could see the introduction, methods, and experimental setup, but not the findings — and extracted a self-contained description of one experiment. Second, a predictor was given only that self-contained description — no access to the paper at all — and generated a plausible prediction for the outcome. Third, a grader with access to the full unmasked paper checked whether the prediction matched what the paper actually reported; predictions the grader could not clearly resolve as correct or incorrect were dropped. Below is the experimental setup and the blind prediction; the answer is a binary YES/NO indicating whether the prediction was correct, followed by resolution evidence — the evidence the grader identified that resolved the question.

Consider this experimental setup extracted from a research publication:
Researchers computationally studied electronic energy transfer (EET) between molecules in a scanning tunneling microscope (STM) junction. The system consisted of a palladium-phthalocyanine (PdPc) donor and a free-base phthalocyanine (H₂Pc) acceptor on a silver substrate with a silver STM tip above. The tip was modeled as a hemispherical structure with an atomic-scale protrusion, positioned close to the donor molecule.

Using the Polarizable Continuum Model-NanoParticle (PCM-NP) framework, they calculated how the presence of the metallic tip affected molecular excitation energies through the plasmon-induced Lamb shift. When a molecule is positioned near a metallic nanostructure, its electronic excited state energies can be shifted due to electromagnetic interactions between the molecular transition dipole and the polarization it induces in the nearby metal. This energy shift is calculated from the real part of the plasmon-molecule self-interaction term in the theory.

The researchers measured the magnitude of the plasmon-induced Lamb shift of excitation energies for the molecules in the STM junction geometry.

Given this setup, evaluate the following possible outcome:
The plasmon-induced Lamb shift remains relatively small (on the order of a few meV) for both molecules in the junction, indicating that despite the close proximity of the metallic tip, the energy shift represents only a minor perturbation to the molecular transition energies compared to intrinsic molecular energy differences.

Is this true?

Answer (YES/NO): YES